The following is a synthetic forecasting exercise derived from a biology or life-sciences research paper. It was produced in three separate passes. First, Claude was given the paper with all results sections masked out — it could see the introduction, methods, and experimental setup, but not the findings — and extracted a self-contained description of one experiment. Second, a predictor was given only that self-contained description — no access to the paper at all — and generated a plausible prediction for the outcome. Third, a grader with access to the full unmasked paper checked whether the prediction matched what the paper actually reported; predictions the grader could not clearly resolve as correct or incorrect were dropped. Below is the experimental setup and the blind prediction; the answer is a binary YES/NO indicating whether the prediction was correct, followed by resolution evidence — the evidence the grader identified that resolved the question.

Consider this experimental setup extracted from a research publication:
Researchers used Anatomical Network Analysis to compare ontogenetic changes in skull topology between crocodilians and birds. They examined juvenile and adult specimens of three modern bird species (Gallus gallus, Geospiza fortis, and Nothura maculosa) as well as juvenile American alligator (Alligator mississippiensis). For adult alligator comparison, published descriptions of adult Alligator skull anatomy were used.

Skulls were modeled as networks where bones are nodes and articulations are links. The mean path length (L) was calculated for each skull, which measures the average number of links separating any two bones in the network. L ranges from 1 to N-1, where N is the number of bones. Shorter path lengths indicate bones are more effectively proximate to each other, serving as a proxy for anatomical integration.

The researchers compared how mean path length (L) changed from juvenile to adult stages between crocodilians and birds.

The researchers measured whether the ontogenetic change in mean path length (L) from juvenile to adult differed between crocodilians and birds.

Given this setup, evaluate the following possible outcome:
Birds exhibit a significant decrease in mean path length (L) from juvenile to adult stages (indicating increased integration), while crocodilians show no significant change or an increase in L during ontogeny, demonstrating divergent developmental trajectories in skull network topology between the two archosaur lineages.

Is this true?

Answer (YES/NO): YES